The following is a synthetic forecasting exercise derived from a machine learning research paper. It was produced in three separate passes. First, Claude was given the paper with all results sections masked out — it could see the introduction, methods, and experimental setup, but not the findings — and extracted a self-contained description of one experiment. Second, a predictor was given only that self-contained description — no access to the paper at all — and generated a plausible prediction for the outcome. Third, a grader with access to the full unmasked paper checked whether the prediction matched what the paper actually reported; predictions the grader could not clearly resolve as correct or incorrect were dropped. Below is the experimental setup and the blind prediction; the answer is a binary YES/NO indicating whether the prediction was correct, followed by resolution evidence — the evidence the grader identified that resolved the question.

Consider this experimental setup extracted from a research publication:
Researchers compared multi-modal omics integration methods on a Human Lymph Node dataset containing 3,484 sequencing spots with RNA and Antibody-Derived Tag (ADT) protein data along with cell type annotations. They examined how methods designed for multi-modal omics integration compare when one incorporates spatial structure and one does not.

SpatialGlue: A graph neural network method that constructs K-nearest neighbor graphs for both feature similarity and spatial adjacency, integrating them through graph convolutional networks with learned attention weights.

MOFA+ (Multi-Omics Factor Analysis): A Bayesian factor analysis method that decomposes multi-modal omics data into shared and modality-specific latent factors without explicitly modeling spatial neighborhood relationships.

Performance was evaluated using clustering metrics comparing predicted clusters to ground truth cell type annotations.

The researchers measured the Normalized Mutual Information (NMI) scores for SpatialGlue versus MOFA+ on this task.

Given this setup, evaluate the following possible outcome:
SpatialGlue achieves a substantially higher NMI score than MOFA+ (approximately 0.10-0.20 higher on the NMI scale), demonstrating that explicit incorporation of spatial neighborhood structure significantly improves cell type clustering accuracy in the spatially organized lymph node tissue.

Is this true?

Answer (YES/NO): NO